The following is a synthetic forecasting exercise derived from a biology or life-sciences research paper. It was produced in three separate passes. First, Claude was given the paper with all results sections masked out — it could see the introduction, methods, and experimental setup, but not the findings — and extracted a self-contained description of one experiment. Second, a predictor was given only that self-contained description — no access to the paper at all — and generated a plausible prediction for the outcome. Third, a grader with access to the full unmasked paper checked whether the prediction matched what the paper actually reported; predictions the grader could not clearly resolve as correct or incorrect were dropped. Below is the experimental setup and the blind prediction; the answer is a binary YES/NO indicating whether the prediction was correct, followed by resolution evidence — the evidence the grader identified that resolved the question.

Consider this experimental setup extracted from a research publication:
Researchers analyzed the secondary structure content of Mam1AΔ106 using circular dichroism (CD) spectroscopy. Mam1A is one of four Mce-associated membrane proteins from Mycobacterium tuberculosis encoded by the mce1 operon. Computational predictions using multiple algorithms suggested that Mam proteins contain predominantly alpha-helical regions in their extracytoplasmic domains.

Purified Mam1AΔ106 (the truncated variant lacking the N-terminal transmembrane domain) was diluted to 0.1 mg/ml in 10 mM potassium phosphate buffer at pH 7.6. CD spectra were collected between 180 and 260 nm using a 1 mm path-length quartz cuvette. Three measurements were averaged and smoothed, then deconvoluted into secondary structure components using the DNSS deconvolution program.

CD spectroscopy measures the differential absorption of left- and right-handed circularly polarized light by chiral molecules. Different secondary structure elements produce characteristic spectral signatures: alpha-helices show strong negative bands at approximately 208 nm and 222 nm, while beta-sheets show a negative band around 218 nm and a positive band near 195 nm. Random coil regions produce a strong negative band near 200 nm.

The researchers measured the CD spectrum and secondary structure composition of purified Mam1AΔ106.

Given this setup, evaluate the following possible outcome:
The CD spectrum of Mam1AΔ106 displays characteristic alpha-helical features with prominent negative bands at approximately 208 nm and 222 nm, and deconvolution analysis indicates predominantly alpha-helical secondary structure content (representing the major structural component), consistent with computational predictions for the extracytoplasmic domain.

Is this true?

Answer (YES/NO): NO